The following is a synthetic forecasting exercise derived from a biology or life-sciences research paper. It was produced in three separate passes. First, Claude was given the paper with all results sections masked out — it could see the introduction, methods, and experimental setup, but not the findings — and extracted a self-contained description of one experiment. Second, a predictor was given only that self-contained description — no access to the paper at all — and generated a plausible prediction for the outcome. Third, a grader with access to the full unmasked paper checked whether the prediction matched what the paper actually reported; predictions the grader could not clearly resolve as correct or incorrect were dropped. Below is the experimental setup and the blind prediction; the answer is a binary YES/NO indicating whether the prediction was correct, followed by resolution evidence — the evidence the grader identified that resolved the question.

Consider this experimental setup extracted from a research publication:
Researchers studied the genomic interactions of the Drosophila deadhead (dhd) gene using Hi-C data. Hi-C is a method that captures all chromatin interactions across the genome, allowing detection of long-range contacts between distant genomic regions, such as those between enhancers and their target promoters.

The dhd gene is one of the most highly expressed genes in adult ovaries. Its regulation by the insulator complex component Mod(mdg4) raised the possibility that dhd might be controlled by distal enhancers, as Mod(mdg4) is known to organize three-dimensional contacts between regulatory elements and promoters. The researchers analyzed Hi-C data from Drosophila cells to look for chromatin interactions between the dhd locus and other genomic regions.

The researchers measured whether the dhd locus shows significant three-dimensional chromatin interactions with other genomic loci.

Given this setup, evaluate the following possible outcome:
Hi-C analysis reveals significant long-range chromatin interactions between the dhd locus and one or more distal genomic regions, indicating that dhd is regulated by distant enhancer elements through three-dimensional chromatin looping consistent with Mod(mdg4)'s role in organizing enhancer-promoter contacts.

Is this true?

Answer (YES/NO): NO